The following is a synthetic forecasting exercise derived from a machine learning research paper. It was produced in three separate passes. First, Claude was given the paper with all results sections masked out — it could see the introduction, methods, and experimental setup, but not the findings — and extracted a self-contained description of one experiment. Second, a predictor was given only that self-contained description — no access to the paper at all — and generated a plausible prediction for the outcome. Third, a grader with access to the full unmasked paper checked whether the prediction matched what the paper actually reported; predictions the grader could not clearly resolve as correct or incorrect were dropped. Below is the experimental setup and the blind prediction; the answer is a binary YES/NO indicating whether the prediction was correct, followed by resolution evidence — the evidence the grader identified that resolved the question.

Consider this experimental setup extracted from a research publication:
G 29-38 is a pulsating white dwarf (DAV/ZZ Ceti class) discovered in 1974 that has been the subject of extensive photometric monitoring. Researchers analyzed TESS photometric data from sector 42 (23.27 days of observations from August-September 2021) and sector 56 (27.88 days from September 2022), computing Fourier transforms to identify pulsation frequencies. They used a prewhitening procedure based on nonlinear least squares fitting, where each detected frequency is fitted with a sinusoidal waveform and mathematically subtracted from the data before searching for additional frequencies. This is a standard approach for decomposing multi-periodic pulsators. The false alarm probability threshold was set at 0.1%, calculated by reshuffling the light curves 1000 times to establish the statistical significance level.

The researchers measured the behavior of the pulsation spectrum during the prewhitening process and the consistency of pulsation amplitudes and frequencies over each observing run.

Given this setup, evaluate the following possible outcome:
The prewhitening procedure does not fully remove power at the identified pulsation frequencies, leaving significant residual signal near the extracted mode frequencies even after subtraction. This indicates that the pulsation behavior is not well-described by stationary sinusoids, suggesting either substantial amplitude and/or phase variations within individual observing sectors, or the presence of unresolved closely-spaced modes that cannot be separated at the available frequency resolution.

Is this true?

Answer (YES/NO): YES